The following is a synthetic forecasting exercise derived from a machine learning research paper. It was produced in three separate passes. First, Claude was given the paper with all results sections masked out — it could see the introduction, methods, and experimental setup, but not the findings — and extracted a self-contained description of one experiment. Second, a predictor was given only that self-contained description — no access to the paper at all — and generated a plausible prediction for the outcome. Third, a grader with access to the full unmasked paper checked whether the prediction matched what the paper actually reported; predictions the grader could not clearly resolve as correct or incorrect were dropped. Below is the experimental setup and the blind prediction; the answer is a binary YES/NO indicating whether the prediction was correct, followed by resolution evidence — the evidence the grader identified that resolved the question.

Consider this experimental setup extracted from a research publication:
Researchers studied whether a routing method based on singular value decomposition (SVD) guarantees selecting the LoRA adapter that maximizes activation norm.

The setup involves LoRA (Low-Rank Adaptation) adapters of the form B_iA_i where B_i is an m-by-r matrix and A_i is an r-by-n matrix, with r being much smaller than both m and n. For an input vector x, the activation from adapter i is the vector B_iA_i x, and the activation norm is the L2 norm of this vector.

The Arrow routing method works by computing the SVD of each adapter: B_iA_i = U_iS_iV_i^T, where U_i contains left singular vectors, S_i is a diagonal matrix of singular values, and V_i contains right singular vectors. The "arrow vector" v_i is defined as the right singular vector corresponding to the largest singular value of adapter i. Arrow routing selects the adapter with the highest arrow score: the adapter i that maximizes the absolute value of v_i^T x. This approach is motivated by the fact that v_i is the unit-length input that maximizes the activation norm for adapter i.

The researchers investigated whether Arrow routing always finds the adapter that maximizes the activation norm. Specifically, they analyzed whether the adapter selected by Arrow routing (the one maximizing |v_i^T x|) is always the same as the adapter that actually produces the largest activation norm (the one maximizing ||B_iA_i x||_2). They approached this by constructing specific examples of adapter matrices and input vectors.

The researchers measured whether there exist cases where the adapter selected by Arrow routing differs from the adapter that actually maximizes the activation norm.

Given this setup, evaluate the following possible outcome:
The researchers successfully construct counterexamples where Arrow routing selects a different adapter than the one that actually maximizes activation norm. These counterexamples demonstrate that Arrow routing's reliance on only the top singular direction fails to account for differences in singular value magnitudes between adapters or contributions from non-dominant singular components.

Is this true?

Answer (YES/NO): YES